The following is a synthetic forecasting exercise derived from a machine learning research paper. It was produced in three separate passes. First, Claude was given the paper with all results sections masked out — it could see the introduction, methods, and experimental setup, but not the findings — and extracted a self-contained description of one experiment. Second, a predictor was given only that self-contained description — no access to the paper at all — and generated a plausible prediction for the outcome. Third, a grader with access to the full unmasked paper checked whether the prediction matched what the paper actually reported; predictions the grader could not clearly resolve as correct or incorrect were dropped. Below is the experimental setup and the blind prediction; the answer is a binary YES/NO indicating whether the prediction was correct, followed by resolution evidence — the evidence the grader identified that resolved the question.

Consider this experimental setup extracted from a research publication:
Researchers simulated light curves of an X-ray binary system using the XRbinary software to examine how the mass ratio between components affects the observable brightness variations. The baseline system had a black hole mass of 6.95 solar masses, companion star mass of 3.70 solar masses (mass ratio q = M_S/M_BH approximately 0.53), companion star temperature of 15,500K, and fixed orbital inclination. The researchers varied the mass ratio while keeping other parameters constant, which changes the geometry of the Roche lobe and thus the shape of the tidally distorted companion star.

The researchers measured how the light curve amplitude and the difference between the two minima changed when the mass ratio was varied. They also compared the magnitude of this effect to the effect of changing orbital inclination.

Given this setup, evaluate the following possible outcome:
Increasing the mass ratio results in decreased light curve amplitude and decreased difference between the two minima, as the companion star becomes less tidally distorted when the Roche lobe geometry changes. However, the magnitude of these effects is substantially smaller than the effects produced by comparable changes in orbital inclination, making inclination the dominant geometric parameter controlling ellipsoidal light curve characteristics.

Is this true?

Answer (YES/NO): YES